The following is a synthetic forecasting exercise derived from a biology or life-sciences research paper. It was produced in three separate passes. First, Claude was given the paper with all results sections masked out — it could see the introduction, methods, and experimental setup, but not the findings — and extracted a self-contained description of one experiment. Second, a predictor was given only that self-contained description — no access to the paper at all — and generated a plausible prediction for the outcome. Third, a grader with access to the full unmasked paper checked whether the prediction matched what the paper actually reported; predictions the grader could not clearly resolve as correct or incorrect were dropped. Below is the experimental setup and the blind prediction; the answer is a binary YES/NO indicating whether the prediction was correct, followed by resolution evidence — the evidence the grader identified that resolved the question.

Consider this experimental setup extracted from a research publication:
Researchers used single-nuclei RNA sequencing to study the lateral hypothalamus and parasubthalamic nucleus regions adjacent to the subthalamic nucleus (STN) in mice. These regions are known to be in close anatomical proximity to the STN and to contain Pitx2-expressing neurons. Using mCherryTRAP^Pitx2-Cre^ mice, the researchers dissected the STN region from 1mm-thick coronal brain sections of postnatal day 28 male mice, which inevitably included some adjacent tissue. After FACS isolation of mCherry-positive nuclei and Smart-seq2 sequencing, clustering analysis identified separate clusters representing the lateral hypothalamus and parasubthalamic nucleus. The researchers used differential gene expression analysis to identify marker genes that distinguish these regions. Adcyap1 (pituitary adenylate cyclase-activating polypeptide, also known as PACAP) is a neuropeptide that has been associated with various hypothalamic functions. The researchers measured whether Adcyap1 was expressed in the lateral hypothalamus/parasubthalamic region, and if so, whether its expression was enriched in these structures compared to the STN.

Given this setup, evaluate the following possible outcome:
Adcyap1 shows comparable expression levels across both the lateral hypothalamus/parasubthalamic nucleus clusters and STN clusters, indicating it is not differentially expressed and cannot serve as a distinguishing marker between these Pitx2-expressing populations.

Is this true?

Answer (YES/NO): NO